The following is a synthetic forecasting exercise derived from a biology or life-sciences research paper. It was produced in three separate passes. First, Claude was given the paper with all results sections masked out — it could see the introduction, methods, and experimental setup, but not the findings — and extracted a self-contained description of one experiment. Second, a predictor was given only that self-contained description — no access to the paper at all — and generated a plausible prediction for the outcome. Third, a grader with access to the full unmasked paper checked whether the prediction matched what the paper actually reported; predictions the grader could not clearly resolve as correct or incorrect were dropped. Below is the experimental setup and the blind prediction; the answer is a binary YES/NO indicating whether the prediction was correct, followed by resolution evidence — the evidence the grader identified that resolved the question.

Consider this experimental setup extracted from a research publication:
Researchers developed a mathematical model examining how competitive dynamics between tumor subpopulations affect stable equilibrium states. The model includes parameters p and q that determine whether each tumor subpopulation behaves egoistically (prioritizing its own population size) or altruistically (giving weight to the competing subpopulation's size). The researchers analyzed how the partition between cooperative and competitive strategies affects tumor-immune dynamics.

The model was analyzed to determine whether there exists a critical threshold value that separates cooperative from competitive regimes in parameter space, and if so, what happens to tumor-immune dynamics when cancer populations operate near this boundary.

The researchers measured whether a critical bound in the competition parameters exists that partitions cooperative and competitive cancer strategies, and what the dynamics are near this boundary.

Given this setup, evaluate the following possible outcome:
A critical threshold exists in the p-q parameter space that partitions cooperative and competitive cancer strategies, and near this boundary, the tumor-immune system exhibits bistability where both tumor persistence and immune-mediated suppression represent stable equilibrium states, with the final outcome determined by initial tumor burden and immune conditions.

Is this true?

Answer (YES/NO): NO